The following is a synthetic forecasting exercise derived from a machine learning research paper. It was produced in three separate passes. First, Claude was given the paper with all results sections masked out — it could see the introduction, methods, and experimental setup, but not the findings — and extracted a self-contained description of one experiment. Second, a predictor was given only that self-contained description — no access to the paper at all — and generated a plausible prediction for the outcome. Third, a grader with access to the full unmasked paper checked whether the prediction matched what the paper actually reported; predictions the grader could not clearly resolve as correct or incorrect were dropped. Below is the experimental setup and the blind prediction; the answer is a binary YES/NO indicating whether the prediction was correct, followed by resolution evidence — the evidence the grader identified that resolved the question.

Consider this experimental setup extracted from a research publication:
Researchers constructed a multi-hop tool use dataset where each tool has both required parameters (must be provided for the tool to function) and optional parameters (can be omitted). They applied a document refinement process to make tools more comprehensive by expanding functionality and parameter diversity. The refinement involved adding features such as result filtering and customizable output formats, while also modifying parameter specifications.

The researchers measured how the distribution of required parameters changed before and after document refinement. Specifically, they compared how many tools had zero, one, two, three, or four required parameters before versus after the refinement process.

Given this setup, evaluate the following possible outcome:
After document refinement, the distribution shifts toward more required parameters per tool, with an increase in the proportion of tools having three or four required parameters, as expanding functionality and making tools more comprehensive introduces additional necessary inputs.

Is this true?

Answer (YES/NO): NO